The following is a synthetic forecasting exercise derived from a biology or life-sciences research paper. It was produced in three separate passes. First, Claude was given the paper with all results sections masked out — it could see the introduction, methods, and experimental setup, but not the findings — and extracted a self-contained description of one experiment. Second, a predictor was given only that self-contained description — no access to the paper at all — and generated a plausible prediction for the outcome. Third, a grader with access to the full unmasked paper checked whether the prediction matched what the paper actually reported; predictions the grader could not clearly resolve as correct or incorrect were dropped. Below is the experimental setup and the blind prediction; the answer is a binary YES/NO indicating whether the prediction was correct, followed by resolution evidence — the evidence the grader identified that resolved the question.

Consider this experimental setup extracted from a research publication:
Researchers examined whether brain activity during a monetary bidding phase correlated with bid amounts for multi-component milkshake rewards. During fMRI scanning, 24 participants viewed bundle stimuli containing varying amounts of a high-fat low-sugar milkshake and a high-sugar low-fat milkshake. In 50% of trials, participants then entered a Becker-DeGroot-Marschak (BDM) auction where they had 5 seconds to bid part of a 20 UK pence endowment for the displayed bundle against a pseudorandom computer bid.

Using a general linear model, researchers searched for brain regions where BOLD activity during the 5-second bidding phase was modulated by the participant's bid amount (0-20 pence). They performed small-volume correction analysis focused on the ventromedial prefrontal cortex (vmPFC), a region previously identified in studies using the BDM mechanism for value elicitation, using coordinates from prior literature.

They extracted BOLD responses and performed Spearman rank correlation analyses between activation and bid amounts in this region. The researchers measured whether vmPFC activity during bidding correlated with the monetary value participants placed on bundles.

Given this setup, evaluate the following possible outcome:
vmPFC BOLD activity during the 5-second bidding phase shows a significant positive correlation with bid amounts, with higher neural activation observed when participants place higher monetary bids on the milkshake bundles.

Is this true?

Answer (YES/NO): YES